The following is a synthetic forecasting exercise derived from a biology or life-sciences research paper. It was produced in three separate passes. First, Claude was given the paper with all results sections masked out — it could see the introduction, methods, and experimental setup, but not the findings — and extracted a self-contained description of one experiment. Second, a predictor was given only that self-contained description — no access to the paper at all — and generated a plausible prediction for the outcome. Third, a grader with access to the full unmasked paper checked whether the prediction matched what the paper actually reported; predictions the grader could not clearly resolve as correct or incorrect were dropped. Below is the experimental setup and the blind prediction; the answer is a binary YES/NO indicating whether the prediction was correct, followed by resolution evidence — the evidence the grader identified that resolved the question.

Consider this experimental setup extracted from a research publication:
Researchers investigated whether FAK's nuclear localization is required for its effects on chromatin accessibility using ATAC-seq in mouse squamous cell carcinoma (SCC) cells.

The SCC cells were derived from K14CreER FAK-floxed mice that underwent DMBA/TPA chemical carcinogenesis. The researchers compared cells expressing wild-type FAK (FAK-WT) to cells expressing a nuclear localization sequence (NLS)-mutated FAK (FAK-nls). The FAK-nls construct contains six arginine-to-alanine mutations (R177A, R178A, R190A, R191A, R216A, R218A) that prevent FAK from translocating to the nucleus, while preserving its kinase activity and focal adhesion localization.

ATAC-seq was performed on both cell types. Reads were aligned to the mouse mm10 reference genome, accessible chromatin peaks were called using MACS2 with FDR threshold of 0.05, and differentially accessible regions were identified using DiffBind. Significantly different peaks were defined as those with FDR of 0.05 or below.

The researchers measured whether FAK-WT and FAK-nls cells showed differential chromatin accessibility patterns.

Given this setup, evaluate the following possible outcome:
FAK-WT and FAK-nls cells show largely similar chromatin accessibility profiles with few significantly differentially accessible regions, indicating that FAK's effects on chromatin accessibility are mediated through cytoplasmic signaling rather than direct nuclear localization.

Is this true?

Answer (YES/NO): NO